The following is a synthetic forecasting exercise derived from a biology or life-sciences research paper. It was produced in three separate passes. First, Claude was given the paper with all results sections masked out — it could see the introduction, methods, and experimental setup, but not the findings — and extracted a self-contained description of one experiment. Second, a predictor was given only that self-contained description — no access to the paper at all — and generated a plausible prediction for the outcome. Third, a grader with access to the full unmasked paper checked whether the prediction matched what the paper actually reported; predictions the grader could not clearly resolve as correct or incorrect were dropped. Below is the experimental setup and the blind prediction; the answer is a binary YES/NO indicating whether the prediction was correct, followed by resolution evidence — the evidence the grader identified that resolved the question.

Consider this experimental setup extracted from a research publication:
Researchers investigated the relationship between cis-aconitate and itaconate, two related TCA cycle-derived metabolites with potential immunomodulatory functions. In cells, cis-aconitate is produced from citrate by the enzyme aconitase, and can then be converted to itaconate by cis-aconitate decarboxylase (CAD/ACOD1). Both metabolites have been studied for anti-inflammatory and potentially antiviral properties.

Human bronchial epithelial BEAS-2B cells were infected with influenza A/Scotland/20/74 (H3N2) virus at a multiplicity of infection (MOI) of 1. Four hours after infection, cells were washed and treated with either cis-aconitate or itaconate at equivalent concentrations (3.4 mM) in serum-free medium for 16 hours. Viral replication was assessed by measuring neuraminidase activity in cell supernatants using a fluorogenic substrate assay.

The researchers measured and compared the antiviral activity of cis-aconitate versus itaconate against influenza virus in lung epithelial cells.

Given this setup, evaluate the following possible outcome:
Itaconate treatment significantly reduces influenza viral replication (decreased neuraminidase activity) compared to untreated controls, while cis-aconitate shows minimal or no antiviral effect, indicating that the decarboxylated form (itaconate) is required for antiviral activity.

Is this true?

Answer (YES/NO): NO